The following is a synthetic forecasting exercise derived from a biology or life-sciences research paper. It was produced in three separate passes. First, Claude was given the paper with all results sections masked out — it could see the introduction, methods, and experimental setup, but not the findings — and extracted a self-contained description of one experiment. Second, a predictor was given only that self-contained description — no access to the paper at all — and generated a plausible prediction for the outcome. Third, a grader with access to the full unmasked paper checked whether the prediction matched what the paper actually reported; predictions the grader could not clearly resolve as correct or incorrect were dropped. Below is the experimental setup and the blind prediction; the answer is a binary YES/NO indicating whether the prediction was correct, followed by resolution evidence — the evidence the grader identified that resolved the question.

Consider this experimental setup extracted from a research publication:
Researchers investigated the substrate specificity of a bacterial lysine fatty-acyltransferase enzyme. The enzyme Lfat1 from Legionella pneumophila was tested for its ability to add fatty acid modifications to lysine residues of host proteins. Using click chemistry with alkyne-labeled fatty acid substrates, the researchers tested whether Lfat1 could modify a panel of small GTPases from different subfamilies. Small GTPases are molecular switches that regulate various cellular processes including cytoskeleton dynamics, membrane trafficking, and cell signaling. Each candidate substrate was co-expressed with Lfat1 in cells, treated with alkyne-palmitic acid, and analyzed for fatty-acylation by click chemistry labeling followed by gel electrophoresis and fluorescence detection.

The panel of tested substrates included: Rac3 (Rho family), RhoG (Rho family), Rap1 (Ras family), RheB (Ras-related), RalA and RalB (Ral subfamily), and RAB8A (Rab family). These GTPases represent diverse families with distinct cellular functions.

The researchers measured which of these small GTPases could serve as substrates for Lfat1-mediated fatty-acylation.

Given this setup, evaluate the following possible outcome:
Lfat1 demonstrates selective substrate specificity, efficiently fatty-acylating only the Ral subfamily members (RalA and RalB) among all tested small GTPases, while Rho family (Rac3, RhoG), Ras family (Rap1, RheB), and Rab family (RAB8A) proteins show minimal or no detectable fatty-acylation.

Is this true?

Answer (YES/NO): NO